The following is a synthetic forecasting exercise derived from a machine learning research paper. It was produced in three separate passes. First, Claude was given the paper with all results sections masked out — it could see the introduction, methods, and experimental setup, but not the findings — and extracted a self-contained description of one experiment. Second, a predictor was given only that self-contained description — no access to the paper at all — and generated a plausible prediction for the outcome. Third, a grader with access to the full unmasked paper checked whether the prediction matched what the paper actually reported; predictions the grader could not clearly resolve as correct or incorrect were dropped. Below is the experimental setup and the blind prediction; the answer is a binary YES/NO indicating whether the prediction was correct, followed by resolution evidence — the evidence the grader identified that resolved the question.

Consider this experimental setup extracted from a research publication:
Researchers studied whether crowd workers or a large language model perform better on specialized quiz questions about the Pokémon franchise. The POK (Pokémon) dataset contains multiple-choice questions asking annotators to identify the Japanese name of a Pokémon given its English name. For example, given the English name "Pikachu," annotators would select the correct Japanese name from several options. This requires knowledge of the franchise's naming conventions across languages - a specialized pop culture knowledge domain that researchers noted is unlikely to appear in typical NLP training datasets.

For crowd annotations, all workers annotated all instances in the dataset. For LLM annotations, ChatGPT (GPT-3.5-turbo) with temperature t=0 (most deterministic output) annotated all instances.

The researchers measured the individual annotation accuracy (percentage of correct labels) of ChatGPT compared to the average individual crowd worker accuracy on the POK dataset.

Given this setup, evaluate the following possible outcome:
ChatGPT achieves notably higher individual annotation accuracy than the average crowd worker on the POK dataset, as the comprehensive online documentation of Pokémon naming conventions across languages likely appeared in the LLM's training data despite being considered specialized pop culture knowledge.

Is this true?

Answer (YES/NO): YES